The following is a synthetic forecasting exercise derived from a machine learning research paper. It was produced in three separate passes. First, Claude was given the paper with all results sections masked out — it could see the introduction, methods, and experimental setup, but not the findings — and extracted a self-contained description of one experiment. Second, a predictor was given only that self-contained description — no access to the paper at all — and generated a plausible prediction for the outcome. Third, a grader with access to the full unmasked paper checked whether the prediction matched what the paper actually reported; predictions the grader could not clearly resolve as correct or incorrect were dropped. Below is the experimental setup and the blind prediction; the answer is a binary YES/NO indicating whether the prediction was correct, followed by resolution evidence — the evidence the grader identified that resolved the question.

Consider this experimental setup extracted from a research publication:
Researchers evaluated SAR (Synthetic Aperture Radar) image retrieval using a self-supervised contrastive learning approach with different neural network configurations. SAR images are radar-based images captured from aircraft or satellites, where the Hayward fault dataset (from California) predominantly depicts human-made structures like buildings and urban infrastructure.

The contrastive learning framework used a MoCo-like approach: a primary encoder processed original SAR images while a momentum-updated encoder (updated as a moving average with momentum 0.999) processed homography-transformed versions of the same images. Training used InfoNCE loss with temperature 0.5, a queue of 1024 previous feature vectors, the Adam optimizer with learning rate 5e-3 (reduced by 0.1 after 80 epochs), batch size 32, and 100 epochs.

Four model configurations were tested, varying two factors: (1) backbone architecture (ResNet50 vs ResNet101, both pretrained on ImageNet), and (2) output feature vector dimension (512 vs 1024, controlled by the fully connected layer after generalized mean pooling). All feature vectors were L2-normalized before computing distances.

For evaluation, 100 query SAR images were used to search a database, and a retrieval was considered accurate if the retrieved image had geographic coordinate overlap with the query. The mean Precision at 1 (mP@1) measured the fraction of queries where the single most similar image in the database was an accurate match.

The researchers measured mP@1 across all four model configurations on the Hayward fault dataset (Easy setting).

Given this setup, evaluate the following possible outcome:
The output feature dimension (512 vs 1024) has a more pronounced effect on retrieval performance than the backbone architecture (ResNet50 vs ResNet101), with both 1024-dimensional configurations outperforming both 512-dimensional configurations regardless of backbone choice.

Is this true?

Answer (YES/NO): NO